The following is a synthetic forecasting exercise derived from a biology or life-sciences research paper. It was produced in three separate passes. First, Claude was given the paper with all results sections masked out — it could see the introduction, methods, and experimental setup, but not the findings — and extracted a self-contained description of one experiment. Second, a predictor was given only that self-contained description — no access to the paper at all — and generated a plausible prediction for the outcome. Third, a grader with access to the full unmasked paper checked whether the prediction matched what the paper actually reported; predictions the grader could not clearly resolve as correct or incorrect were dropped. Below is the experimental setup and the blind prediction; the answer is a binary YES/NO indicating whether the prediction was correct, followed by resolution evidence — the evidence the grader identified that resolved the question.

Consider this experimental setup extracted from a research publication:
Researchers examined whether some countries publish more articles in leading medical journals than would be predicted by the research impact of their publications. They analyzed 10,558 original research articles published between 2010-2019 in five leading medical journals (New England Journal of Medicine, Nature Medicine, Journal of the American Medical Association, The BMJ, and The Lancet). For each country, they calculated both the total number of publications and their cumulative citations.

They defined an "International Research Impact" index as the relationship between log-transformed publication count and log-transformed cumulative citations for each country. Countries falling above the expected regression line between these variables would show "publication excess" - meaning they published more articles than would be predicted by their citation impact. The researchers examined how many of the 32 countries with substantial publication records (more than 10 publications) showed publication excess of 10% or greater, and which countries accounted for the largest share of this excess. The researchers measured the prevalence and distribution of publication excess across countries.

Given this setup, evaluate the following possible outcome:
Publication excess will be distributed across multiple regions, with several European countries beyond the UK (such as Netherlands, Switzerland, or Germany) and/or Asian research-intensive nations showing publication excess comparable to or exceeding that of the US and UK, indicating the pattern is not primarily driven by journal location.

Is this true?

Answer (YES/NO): NO